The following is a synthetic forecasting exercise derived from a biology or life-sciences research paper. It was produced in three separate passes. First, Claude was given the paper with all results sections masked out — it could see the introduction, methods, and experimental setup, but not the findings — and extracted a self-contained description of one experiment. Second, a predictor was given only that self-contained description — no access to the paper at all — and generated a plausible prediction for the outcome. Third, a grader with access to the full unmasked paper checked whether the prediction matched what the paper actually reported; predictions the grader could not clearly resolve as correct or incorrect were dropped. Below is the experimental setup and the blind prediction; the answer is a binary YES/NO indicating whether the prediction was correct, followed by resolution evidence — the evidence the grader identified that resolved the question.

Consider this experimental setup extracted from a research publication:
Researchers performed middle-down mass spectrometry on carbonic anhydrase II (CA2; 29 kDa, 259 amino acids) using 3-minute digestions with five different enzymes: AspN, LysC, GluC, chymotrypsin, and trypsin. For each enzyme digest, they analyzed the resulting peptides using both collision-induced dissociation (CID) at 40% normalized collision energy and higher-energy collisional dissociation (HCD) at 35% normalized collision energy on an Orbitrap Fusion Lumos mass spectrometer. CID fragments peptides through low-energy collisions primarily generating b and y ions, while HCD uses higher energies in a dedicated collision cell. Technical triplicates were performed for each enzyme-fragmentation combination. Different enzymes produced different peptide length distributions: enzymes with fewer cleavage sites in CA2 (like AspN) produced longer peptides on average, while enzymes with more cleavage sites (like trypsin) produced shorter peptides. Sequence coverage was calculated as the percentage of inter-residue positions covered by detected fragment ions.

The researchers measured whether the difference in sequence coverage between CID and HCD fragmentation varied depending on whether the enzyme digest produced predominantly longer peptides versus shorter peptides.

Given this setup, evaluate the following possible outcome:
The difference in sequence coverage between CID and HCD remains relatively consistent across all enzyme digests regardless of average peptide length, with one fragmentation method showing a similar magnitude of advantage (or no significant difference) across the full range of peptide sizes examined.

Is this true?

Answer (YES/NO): YES